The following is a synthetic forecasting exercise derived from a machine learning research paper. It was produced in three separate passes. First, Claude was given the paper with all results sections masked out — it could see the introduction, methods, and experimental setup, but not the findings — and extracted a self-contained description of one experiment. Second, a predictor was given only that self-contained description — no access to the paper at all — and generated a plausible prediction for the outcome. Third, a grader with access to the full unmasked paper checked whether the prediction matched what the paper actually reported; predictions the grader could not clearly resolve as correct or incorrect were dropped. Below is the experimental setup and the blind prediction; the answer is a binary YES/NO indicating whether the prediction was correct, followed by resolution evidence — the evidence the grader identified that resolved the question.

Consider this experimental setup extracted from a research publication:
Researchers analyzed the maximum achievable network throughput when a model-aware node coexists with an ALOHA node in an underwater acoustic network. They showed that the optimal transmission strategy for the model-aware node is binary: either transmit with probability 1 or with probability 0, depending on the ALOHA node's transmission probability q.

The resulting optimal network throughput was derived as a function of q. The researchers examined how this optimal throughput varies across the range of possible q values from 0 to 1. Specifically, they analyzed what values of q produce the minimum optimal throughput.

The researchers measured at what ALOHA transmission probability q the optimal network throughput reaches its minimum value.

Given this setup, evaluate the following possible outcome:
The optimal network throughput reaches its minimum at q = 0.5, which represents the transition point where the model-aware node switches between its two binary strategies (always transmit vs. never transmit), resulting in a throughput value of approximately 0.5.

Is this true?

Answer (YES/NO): YES